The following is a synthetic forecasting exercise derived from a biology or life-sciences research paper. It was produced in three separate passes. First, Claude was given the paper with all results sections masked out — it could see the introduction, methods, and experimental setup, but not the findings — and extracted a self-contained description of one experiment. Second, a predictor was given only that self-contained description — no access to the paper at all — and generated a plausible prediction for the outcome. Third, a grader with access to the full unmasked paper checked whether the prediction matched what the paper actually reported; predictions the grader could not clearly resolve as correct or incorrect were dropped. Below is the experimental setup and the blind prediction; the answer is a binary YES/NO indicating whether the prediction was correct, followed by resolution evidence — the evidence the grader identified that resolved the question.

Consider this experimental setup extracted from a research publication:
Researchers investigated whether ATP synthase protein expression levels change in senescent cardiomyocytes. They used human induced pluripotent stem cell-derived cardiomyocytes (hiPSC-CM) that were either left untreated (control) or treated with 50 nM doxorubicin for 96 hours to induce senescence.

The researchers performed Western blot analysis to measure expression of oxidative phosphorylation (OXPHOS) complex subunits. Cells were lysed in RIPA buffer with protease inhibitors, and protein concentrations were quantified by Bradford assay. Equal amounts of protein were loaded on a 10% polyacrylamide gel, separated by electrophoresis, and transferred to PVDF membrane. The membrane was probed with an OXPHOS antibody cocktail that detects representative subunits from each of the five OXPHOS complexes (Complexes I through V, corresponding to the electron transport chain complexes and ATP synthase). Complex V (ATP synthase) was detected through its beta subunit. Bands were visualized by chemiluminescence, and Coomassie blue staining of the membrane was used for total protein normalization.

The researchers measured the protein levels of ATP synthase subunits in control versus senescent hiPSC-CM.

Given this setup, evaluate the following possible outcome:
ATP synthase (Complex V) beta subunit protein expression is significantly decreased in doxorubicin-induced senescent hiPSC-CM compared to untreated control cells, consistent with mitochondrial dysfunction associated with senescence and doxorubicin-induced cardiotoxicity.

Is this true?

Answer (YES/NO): NO